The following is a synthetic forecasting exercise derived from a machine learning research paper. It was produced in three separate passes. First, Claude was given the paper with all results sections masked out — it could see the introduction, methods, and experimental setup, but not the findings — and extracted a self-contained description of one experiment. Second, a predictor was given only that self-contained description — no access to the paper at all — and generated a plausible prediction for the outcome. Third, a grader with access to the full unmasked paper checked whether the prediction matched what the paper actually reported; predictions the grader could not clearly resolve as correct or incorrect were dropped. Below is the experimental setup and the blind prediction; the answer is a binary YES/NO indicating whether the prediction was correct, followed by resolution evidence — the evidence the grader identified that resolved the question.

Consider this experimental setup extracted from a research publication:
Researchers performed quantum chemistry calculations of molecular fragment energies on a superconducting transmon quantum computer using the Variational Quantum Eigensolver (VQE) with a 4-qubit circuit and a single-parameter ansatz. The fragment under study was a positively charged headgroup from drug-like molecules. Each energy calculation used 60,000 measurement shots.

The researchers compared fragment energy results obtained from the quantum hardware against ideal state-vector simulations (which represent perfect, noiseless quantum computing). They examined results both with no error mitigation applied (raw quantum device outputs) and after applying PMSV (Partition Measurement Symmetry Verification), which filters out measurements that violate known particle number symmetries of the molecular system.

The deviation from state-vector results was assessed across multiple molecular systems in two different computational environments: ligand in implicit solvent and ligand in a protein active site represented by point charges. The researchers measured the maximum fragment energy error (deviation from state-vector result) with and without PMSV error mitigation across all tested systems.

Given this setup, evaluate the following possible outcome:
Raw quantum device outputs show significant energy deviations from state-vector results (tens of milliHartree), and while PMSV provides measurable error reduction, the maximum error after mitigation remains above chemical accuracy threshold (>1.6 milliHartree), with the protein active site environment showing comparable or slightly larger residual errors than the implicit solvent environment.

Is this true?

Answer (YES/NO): NO